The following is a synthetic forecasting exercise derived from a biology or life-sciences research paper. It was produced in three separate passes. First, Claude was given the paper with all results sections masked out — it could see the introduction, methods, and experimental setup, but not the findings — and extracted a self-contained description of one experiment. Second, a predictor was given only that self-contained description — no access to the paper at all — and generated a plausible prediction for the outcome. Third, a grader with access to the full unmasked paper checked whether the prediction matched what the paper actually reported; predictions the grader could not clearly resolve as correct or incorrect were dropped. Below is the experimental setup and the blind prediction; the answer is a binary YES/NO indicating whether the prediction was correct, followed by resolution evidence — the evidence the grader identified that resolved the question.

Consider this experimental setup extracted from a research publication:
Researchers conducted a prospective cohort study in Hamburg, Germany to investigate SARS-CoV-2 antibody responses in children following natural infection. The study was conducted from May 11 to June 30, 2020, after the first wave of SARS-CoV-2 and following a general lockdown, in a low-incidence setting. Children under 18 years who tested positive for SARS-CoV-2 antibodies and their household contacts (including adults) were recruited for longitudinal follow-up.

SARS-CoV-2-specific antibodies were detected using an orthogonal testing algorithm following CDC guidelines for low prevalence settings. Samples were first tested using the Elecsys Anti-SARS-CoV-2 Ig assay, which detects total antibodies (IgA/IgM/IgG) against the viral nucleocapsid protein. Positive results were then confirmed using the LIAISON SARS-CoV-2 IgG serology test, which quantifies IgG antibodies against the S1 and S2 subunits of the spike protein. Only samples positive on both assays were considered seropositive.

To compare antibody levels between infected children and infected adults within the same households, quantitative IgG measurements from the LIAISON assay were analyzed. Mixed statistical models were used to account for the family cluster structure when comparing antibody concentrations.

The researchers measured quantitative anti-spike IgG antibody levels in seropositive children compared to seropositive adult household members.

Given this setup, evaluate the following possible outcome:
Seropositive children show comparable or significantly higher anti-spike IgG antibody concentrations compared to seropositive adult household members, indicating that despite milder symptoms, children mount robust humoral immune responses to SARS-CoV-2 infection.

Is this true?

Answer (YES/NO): YES